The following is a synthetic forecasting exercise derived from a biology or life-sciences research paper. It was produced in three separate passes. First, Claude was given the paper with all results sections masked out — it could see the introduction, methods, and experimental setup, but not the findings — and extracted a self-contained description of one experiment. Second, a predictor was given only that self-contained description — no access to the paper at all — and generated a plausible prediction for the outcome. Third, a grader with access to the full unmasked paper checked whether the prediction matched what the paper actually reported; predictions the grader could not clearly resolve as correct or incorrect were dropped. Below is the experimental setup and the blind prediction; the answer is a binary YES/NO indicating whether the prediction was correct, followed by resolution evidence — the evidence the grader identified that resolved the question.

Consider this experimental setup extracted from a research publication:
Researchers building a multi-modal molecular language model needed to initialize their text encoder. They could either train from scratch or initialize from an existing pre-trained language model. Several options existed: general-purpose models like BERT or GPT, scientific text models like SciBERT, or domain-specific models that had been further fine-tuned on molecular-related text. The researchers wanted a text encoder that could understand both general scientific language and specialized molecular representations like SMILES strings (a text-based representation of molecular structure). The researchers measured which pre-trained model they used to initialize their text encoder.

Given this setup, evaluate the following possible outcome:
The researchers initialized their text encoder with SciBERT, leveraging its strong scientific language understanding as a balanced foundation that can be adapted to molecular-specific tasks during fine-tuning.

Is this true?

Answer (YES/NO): NO